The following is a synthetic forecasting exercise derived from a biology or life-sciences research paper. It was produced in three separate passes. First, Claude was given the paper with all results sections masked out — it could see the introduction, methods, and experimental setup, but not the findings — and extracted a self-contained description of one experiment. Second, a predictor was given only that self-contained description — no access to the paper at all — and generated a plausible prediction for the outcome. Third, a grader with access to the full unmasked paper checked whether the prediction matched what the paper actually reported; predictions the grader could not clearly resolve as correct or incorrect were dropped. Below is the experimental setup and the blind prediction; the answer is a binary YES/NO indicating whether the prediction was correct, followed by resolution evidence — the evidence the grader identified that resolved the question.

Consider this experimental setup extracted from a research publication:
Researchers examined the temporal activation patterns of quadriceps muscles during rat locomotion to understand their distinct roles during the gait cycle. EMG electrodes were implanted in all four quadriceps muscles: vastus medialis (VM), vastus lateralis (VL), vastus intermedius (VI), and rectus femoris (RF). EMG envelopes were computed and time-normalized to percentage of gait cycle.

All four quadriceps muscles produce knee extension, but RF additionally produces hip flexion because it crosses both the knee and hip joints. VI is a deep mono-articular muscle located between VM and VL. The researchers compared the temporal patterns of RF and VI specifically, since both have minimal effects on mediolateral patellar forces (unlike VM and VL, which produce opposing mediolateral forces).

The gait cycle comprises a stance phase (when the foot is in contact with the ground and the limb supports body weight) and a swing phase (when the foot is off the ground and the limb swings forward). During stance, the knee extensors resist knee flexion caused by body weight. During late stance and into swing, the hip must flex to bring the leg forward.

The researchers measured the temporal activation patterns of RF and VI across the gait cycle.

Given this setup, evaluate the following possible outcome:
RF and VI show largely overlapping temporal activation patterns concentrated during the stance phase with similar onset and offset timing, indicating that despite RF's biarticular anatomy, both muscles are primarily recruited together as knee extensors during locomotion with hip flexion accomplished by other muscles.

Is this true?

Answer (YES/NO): NO